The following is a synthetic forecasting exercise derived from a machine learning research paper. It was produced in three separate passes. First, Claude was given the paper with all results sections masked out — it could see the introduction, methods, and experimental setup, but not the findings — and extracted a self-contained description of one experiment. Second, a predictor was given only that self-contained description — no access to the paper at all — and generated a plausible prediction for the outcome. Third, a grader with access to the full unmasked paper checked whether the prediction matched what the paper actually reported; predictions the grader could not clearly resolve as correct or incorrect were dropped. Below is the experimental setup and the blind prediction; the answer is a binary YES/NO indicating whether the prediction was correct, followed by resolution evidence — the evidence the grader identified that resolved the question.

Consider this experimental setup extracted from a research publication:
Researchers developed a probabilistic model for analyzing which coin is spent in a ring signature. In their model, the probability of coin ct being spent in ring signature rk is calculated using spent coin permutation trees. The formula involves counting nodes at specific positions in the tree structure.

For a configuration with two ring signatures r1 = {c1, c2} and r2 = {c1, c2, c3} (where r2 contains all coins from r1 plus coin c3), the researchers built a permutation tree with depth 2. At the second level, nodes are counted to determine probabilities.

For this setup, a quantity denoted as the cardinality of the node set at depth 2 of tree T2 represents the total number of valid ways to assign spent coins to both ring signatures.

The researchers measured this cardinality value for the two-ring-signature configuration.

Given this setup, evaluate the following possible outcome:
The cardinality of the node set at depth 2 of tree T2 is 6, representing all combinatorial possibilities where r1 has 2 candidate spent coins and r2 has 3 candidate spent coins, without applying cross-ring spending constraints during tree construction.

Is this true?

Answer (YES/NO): NO